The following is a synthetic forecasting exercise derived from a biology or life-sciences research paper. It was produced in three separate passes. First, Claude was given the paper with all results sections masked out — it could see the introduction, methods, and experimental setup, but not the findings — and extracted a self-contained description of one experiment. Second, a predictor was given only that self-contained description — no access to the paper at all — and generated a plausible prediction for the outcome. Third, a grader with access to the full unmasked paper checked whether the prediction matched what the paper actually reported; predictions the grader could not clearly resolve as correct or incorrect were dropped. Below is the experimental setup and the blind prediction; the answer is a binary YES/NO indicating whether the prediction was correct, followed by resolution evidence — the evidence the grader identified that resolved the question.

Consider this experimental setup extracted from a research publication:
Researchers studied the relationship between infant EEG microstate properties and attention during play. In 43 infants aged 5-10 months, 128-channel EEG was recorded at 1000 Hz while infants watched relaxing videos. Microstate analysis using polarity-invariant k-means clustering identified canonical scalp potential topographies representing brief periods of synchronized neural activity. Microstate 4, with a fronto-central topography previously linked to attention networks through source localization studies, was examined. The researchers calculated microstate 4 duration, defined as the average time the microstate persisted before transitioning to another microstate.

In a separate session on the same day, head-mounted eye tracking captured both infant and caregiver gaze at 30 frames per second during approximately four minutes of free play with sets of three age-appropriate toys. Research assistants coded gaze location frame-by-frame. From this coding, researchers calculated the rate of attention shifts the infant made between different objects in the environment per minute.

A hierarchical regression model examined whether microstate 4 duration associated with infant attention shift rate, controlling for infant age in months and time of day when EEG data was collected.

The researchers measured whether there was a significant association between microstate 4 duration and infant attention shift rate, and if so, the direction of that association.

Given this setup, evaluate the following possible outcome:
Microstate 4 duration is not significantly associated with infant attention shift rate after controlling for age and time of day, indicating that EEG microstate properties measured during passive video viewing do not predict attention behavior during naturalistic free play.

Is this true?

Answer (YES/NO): NO